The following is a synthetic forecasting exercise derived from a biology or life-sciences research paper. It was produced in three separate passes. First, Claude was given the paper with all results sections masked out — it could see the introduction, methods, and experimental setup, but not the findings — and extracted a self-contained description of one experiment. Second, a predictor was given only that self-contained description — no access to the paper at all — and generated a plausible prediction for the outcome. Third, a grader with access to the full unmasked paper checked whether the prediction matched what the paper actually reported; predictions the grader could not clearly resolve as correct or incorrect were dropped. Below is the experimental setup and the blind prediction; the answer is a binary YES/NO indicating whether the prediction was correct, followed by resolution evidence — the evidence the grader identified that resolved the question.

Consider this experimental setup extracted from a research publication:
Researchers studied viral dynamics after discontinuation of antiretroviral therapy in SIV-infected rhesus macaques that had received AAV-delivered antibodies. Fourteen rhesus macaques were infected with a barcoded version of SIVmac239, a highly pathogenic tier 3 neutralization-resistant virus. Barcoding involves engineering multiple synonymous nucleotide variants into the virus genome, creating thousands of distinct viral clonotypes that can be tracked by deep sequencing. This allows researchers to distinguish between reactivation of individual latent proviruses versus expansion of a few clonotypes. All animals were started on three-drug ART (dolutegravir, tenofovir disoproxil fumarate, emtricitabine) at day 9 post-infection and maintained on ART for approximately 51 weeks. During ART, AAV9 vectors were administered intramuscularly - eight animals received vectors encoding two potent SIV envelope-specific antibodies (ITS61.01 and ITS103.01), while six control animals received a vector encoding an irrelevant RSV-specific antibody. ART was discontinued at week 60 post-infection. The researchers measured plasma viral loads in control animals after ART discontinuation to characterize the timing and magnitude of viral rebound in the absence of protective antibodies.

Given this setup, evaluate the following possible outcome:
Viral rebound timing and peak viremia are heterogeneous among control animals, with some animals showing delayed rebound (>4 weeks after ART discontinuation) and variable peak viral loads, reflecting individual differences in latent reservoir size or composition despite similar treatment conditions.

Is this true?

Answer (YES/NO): NO